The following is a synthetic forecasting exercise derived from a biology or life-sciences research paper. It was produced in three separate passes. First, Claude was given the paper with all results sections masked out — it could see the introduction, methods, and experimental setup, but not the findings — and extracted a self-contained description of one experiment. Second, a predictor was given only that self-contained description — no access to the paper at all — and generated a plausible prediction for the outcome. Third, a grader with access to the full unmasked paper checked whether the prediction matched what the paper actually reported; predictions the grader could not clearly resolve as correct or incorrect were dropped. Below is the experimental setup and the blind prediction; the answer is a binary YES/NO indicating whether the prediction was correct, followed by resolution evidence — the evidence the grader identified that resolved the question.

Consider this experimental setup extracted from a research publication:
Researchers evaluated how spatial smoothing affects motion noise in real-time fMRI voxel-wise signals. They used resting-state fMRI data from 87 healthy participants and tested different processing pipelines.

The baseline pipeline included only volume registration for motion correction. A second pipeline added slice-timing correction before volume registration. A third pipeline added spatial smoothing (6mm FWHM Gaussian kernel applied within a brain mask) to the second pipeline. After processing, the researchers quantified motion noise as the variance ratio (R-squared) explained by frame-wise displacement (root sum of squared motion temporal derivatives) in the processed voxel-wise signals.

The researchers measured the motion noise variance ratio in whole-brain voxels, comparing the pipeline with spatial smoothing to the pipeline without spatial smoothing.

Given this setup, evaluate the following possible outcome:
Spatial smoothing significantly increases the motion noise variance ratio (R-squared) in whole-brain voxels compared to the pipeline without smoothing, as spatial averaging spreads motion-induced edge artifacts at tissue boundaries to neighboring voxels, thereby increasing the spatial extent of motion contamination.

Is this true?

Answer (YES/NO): YES